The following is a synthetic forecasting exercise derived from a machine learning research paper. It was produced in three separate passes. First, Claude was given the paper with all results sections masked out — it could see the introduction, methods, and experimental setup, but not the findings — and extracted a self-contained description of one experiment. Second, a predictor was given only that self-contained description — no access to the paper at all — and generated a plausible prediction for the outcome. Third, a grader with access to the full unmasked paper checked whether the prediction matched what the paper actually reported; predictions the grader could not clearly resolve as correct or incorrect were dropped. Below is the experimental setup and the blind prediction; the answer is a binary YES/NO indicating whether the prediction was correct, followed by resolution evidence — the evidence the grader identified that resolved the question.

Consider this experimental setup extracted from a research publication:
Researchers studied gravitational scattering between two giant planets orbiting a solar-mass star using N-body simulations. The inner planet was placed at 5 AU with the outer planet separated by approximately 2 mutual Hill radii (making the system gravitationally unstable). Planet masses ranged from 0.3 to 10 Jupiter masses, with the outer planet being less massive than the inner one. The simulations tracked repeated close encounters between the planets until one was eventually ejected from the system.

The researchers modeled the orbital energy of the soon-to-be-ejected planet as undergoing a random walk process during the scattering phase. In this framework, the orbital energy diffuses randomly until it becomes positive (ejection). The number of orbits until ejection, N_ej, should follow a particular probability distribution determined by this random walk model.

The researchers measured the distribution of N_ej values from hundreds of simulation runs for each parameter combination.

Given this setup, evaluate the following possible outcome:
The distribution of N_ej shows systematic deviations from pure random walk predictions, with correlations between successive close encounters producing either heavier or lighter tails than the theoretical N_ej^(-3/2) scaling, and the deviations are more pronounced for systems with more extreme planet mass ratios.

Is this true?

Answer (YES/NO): NO